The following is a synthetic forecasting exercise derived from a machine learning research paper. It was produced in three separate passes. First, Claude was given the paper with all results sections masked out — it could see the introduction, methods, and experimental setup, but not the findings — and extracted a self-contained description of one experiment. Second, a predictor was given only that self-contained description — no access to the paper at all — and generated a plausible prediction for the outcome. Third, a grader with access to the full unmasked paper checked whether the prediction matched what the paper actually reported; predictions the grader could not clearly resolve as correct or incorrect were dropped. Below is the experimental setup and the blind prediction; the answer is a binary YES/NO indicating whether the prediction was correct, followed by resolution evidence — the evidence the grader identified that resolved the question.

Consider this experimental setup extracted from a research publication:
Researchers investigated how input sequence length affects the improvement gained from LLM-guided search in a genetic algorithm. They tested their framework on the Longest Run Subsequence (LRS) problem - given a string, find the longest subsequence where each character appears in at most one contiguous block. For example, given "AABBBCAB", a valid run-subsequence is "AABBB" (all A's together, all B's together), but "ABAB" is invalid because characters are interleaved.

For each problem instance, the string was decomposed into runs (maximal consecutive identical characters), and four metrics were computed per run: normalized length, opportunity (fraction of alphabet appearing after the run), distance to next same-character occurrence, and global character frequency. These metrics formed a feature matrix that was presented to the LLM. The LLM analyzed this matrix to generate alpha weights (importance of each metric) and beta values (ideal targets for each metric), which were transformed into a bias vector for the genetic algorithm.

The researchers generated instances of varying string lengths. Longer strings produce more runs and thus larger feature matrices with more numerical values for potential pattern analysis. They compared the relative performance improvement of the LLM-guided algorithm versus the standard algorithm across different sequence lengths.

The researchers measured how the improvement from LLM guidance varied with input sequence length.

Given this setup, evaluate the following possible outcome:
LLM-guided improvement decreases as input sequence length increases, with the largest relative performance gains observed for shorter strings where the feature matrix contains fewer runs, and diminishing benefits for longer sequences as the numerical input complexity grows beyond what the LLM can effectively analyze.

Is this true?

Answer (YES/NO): NO